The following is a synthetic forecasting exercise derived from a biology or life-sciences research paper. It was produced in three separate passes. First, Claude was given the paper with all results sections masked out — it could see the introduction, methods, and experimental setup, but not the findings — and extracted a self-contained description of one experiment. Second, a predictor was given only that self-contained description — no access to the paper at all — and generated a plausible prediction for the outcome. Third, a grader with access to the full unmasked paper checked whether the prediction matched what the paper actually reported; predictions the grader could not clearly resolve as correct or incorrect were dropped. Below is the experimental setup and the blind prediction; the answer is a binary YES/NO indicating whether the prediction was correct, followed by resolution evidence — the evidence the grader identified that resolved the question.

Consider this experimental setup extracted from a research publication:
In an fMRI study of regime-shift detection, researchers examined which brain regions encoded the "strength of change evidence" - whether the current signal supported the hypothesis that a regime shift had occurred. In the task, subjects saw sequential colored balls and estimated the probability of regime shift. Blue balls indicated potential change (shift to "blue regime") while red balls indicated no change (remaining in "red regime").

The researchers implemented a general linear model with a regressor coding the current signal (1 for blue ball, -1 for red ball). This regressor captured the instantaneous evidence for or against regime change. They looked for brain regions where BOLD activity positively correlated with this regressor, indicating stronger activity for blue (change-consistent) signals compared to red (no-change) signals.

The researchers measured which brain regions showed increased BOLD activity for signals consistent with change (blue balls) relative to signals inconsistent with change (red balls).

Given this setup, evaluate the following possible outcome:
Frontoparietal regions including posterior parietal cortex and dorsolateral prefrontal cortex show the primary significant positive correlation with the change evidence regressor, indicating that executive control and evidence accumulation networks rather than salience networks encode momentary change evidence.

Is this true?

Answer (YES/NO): NO